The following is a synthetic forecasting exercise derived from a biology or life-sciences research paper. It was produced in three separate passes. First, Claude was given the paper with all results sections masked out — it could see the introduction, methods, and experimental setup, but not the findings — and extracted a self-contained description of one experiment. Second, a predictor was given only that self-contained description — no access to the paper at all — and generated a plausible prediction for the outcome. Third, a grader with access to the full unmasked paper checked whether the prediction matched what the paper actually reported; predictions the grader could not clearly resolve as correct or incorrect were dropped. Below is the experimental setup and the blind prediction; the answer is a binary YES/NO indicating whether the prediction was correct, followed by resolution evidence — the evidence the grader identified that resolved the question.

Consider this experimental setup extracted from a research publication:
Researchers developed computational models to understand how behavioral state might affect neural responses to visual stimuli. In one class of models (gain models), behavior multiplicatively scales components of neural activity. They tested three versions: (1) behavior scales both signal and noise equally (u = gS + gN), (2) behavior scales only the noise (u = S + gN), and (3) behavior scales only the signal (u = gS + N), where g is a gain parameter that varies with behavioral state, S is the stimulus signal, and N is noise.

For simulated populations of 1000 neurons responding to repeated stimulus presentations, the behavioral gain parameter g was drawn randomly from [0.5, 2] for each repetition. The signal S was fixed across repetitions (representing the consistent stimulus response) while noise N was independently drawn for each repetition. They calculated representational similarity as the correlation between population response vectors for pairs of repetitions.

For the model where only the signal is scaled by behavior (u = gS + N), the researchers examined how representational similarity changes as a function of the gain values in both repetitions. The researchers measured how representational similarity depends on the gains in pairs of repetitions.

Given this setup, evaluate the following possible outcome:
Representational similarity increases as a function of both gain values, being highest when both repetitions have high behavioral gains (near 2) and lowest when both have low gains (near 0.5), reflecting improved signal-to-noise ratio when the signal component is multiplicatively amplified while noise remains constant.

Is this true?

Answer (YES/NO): YES